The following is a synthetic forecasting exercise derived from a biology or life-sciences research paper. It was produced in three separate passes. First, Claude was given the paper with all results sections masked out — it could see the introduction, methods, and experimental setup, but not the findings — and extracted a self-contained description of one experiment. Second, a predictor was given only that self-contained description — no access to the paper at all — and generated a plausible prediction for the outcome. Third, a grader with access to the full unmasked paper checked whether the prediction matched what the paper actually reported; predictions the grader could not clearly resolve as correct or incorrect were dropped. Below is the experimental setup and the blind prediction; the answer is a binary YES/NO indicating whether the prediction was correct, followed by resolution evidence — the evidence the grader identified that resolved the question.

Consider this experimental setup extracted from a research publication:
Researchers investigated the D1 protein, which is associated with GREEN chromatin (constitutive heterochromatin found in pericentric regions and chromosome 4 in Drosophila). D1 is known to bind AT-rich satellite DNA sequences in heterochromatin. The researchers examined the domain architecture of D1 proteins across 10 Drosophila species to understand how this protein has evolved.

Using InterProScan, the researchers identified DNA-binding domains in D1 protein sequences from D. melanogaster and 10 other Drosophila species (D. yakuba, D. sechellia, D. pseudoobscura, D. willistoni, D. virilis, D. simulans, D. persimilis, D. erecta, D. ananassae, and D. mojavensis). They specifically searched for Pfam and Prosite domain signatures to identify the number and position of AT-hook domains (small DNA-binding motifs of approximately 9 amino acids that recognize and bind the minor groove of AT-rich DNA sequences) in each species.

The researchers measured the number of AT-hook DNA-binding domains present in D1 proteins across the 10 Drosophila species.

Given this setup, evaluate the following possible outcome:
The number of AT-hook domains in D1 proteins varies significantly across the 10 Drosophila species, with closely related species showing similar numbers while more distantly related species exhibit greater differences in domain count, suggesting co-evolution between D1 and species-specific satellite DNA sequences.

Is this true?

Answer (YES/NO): NO